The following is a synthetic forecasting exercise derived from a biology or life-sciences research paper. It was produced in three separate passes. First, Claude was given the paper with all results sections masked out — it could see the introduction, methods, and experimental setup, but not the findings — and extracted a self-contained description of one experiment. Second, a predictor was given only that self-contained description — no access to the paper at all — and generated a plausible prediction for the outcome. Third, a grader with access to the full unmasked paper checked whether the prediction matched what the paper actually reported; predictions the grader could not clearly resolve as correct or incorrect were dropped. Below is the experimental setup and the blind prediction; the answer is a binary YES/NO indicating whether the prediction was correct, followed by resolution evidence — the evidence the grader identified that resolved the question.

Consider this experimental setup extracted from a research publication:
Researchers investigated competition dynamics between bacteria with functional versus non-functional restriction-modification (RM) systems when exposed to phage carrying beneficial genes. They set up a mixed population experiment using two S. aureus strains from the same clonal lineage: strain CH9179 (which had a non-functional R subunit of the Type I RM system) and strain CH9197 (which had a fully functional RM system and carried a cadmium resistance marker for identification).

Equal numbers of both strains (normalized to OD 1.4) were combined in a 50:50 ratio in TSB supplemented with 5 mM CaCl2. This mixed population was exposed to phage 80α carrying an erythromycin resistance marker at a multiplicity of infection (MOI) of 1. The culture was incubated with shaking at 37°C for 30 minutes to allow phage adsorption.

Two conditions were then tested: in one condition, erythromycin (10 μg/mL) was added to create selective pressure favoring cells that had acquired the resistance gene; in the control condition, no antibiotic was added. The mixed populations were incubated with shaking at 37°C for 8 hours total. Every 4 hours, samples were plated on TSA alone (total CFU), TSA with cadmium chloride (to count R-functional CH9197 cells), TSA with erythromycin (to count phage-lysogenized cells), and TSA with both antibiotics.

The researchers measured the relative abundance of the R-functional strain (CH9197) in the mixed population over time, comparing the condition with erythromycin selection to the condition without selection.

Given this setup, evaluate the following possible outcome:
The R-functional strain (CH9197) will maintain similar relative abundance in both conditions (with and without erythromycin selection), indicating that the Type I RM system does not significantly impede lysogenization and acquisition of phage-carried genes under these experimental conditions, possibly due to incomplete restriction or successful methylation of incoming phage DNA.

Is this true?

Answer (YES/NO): NO